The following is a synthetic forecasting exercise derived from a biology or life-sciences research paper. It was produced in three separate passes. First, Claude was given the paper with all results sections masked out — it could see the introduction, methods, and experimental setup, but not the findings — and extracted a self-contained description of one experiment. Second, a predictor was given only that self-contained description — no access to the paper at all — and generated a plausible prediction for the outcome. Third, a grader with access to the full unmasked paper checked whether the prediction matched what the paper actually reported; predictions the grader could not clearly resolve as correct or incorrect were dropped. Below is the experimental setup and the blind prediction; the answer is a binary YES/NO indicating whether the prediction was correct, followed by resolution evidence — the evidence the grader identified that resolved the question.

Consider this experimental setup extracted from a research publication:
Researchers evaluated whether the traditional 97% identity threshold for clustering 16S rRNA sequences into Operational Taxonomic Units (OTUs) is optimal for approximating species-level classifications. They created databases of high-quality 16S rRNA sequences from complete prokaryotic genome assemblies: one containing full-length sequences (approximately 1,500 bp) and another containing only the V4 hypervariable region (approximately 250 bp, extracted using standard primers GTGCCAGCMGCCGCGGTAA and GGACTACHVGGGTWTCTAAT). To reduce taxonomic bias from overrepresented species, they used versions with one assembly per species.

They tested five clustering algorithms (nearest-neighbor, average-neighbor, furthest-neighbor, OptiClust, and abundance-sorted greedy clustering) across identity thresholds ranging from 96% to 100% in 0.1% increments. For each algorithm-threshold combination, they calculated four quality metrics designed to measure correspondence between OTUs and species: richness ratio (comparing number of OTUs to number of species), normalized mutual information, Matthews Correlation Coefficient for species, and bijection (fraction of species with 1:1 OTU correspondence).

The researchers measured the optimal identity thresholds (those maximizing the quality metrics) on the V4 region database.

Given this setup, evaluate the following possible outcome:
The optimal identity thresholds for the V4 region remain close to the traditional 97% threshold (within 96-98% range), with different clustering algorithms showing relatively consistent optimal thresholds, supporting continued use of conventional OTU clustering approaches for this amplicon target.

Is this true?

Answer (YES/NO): NO